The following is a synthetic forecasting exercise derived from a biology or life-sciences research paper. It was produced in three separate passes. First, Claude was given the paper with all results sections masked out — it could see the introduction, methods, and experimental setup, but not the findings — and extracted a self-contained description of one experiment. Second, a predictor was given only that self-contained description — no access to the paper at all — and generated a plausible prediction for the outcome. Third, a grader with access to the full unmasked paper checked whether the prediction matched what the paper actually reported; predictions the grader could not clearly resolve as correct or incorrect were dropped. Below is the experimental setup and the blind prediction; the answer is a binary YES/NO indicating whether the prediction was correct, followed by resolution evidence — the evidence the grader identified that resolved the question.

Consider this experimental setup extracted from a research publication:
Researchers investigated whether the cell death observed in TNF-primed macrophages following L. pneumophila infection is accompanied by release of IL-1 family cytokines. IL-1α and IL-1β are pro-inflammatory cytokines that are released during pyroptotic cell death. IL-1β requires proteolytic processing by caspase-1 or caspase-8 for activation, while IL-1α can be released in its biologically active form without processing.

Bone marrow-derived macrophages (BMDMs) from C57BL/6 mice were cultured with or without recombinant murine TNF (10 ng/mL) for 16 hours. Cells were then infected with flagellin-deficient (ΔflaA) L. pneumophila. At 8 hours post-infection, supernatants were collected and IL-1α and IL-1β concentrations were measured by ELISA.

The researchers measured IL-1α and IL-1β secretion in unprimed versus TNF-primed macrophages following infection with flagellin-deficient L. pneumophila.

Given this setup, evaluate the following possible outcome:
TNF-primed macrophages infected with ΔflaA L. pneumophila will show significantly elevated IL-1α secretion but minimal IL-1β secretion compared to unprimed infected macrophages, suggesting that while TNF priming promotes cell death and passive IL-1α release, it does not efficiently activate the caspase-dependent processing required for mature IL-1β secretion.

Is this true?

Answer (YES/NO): NO